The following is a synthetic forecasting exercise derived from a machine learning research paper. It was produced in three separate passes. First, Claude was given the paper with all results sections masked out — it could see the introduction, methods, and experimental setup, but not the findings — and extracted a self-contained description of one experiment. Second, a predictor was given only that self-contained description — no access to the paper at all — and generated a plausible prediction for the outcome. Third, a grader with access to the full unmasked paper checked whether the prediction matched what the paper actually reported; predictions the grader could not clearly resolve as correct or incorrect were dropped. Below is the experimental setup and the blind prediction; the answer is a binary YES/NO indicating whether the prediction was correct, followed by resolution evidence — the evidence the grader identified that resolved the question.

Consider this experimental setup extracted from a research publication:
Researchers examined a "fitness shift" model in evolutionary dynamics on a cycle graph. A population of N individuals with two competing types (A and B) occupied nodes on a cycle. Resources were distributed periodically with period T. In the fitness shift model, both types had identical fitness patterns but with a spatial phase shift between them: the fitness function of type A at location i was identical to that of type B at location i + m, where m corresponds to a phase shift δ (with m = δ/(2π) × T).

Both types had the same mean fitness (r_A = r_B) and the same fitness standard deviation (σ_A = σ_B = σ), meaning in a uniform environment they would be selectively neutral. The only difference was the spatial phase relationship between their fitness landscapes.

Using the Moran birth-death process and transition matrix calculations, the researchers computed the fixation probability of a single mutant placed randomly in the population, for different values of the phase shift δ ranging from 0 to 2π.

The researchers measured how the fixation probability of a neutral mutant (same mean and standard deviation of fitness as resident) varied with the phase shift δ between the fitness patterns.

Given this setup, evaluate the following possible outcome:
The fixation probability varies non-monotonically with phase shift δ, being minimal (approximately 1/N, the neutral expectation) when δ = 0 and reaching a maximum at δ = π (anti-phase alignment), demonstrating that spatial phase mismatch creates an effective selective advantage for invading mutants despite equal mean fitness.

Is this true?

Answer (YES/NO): NO